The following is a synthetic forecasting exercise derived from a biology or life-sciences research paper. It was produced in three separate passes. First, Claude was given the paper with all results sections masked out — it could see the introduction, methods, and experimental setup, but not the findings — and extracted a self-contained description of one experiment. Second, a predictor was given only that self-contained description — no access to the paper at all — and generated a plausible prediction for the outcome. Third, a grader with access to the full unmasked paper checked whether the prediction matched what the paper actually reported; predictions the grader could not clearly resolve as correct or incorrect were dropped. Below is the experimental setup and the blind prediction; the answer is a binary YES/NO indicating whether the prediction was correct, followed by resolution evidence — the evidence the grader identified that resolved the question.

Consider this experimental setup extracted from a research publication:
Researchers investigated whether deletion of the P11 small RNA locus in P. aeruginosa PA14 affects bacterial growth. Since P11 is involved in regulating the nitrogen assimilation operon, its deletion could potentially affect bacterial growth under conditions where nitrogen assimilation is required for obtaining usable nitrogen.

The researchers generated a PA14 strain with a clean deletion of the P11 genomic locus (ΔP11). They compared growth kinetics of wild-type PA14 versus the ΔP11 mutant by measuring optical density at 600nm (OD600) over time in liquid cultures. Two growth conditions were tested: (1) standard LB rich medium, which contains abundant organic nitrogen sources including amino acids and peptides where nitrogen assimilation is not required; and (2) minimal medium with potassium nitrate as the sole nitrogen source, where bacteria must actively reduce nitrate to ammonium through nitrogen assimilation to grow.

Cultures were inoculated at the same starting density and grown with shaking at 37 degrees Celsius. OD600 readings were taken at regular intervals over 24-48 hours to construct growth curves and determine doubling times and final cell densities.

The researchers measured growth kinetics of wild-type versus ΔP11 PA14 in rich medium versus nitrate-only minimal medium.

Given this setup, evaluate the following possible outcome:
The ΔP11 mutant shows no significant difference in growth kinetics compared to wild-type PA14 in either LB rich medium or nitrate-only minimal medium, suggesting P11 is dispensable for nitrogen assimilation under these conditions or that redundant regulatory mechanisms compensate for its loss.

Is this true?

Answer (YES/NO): NO